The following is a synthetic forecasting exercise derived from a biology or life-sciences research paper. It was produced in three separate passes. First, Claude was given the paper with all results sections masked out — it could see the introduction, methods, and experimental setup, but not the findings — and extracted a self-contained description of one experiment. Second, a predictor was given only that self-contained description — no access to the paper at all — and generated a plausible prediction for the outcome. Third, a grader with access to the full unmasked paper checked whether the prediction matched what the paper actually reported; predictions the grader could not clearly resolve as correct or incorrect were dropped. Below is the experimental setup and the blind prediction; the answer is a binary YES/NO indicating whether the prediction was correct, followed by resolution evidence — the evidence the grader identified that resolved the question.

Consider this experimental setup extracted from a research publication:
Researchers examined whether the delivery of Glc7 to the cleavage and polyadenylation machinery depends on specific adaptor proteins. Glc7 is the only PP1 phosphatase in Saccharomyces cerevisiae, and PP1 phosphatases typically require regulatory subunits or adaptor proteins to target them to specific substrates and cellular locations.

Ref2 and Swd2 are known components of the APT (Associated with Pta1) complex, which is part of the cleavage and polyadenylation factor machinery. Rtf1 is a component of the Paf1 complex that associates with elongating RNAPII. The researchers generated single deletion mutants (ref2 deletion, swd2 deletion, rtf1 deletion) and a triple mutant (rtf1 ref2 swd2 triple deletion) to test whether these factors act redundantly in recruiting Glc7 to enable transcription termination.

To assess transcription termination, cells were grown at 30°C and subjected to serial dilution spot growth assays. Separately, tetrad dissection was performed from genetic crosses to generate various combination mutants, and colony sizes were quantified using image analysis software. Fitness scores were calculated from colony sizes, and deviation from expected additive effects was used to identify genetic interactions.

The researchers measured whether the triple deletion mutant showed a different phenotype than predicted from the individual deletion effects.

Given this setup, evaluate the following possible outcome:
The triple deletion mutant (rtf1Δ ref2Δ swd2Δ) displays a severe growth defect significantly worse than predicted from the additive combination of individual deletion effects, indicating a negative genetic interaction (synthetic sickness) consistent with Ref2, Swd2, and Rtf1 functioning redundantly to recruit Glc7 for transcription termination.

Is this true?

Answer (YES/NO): NO